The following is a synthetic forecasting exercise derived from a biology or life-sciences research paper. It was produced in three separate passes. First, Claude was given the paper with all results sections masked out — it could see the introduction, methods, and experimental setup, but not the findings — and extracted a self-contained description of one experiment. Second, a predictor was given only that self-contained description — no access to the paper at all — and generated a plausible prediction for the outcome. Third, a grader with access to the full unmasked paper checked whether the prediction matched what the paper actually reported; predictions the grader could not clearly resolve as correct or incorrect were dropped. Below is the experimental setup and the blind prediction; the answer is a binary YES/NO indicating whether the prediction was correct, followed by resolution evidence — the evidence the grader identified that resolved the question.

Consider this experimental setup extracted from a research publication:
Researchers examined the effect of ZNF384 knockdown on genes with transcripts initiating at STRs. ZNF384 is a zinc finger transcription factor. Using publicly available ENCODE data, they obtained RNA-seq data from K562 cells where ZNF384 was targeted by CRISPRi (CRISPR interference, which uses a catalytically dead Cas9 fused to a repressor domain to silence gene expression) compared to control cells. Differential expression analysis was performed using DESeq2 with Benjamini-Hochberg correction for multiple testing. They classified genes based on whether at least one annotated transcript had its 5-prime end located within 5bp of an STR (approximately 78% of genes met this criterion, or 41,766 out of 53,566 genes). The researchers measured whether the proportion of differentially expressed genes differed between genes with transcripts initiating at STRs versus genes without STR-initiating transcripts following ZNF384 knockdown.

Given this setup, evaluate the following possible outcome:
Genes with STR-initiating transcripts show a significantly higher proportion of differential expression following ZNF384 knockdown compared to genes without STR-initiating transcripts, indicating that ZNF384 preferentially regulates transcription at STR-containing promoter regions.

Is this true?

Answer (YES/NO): YES